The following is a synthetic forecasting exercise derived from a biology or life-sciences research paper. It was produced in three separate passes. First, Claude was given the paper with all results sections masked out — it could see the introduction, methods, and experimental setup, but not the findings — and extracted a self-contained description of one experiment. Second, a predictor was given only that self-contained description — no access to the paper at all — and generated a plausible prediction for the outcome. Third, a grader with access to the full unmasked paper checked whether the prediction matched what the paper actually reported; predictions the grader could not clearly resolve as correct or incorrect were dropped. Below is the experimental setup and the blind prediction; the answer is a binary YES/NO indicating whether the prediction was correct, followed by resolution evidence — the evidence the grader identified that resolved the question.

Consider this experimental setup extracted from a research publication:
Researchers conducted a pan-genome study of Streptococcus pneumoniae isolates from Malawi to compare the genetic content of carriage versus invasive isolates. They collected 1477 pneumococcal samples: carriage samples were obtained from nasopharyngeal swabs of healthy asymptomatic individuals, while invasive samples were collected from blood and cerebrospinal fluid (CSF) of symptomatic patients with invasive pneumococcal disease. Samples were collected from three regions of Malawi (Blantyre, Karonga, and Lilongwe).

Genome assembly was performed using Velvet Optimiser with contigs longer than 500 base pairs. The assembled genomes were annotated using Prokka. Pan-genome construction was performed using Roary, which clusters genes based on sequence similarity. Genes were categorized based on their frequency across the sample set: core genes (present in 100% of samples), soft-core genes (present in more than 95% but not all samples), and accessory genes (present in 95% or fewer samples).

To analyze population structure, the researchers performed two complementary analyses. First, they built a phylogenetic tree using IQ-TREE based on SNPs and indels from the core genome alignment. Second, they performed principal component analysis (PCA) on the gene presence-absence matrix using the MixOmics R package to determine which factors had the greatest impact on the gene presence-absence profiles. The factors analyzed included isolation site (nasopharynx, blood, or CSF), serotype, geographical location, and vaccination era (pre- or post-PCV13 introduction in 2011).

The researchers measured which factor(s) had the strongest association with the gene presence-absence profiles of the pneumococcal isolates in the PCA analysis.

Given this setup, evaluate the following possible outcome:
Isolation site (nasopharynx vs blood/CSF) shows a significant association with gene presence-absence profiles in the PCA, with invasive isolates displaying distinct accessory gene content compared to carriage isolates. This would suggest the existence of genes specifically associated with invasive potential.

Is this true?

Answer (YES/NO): NO